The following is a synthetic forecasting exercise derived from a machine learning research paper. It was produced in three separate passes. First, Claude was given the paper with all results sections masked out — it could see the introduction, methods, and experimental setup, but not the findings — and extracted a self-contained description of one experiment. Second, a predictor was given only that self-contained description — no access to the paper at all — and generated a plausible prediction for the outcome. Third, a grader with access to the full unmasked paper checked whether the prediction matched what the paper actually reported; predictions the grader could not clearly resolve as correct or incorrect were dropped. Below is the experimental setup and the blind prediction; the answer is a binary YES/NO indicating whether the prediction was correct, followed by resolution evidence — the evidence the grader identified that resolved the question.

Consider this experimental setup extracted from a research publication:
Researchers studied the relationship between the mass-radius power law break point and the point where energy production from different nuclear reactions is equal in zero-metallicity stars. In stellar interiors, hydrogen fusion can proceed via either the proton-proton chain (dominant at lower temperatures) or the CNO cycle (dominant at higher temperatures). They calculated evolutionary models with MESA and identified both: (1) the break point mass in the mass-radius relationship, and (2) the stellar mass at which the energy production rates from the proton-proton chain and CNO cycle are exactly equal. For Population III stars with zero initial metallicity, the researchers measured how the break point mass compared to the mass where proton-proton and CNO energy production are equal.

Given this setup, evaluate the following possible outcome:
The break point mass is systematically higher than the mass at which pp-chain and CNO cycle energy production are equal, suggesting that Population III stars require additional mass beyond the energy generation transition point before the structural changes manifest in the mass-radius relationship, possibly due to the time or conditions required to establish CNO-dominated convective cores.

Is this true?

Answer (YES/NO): NO